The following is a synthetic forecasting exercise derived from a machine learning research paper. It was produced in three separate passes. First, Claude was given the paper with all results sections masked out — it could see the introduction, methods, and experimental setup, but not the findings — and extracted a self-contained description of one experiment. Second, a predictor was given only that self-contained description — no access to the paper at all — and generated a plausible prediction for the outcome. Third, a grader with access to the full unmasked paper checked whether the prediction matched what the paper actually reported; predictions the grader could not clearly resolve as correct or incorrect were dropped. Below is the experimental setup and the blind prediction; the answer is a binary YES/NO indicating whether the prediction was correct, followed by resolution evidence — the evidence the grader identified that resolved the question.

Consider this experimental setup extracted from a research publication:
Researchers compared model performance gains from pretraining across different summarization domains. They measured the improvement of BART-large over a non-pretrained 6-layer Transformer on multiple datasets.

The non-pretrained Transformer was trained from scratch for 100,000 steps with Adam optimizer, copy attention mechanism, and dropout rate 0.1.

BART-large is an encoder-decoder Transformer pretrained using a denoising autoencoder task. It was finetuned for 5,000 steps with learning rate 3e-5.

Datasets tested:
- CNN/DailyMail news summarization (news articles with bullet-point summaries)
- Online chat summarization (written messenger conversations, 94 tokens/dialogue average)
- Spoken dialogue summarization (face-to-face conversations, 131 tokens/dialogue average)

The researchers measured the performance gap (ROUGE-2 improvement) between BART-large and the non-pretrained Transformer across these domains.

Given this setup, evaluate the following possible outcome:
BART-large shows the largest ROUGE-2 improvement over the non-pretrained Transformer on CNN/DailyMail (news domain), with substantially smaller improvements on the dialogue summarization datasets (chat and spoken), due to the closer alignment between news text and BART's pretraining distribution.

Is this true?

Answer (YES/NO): NO